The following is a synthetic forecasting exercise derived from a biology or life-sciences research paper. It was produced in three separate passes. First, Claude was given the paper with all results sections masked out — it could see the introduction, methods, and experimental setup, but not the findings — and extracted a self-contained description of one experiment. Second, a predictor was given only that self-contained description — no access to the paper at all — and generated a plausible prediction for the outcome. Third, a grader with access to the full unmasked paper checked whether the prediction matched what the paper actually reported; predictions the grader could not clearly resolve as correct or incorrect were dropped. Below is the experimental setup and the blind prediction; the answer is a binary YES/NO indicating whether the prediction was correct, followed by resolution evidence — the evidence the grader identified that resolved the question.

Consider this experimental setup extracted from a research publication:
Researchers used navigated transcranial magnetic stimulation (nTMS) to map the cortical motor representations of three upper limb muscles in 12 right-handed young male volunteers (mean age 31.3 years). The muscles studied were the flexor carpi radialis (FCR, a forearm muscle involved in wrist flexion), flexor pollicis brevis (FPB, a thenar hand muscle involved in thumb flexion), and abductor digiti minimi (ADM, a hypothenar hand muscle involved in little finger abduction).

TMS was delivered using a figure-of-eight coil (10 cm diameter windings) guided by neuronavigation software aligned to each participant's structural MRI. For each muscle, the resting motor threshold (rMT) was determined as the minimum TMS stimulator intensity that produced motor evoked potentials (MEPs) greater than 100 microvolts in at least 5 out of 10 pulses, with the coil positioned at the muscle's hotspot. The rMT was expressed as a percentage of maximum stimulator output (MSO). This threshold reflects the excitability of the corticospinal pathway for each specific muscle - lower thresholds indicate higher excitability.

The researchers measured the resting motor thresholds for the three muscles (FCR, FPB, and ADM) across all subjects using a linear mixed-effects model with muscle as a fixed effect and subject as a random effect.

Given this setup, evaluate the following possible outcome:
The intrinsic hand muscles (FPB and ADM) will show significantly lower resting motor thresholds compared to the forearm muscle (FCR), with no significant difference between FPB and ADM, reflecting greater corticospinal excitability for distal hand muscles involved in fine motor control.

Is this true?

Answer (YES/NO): NO